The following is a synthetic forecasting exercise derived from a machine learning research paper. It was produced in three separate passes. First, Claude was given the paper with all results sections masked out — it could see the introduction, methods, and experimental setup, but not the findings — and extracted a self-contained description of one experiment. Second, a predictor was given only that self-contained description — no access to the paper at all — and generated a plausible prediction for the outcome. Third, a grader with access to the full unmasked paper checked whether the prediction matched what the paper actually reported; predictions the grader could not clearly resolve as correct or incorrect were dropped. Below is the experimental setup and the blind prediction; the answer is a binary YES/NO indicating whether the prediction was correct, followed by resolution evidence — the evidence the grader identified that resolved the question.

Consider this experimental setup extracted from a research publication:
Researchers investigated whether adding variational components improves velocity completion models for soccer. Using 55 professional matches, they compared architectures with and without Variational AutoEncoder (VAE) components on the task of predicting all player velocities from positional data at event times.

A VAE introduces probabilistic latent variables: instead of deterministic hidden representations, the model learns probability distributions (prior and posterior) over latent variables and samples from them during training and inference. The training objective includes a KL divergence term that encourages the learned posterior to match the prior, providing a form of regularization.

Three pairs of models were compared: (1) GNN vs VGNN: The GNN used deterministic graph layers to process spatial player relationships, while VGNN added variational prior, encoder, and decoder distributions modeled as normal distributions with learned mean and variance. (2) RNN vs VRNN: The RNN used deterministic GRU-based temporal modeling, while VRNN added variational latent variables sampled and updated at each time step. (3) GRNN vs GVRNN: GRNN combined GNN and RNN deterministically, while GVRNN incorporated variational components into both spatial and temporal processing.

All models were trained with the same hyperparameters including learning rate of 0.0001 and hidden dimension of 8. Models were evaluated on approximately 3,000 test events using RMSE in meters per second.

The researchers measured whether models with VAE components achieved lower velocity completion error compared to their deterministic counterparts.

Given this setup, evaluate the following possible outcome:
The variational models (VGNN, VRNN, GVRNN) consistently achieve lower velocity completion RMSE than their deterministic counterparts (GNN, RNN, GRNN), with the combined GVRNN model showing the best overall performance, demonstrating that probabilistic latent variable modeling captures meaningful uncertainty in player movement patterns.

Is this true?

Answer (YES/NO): NO